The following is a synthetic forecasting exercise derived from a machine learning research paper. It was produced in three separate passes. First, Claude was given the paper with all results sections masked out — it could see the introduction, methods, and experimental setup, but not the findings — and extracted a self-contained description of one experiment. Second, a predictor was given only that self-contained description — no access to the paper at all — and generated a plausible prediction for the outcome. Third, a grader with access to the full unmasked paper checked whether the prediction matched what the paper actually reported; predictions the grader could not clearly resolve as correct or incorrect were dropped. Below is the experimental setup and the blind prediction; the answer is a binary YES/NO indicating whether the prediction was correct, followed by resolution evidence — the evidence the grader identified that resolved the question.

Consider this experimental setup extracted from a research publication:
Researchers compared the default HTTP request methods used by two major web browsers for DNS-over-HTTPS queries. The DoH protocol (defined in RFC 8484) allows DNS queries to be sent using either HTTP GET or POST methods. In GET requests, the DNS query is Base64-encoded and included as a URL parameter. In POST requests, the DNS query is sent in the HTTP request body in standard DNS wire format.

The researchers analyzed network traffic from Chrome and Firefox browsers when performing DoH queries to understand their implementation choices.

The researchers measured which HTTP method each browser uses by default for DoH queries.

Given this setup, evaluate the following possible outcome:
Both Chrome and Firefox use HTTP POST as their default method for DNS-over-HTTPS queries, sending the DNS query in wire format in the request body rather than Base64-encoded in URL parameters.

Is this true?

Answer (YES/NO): NO